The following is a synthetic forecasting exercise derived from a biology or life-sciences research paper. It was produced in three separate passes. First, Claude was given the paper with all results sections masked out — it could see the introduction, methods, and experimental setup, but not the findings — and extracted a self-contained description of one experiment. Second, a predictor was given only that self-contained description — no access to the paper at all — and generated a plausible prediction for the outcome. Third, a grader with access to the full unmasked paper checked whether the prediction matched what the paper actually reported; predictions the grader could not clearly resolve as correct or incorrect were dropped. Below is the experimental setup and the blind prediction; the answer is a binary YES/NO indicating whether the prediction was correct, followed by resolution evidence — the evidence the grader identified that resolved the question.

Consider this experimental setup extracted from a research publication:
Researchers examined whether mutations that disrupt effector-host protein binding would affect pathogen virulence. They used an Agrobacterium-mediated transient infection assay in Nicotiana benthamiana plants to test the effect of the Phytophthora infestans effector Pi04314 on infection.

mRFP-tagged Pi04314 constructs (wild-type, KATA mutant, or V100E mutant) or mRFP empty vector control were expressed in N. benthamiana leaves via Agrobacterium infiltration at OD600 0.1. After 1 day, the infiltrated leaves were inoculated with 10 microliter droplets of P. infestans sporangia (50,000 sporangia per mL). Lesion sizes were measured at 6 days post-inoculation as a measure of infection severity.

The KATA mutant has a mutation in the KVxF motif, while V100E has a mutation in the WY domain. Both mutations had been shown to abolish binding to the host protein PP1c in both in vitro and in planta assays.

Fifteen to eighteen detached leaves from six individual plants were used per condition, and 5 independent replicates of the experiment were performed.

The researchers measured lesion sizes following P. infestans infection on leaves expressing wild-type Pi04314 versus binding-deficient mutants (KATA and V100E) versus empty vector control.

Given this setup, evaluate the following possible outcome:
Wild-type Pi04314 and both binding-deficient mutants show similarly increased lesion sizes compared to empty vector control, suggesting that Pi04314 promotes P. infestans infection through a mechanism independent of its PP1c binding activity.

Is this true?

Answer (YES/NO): NO